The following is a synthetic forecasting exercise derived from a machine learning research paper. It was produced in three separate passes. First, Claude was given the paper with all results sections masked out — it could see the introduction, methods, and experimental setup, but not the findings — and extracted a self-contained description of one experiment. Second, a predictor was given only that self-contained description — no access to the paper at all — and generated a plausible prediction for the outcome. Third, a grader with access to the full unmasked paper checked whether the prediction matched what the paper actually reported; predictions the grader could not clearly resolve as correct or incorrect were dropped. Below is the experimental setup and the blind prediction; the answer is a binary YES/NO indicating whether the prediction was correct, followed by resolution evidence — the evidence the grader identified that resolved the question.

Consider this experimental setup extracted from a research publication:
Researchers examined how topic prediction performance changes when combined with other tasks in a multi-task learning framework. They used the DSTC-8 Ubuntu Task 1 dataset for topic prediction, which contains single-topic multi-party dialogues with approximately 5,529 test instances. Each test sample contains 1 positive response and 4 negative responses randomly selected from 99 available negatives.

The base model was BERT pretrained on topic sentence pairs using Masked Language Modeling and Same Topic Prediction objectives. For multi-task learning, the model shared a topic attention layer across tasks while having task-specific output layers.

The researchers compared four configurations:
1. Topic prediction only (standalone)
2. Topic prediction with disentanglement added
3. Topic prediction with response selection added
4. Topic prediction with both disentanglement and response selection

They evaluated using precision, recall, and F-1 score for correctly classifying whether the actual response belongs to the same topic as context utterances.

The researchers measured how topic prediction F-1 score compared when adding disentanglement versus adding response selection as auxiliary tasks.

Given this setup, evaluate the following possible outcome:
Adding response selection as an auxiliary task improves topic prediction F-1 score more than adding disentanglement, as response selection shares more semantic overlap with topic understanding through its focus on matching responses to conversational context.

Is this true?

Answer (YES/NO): NO